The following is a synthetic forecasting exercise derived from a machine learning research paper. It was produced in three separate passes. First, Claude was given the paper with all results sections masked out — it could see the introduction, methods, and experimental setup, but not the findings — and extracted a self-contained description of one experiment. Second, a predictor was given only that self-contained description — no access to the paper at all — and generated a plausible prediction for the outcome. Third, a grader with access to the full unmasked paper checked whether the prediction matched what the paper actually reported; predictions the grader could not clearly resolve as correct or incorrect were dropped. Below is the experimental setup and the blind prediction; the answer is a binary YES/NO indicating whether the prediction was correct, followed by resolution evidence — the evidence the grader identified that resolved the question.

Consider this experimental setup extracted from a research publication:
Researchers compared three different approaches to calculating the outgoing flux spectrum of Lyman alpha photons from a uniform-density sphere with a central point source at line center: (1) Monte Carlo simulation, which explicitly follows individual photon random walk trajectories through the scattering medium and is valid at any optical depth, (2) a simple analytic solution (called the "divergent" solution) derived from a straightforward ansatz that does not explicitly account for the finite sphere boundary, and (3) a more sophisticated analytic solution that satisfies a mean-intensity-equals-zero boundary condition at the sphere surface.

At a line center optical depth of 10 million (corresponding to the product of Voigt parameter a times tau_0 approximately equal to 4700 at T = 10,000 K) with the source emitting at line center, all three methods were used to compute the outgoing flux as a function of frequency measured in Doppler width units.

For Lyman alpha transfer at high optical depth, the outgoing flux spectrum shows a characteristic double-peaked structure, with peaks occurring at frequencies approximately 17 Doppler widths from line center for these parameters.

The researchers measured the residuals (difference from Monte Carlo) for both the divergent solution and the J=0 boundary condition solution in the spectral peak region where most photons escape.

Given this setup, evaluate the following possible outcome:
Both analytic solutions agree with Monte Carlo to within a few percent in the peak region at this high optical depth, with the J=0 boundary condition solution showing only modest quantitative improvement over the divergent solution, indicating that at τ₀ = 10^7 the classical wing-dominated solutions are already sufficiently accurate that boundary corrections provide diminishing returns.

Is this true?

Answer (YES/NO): NO